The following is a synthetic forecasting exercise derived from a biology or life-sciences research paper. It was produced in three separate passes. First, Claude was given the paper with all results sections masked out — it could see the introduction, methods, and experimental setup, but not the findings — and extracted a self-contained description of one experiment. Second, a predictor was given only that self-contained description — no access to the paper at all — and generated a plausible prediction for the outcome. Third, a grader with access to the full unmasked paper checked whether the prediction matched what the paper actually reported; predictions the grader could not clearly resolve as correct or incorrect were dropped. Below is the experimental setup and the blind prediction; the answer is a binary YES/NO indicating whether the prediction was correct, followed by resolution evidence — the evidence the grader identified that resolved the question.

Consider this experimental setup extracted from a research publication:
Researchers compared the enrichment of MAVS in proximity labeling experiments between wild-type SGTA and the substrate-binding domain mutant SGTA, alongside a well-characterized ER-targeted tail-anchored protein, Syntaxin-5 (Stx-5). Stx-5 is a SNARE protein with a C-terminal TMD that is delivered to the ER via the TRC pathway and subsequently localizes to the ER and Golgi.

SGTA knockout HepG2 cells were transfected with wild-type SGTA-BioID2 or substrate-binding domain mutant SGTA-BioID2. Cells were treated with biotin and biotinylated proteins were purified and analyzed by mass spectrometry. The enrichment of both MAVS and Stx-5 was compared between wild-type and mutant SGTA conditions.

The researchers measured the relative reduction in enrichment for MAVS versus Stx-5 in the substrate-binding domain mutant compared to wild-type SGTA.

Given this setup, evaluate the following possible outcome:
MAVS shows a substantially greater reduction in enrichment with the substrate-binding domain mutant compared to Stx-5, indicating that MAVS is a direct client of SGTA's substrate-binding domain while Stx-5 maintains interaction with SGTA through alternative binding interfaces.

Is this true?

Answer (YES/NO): NO